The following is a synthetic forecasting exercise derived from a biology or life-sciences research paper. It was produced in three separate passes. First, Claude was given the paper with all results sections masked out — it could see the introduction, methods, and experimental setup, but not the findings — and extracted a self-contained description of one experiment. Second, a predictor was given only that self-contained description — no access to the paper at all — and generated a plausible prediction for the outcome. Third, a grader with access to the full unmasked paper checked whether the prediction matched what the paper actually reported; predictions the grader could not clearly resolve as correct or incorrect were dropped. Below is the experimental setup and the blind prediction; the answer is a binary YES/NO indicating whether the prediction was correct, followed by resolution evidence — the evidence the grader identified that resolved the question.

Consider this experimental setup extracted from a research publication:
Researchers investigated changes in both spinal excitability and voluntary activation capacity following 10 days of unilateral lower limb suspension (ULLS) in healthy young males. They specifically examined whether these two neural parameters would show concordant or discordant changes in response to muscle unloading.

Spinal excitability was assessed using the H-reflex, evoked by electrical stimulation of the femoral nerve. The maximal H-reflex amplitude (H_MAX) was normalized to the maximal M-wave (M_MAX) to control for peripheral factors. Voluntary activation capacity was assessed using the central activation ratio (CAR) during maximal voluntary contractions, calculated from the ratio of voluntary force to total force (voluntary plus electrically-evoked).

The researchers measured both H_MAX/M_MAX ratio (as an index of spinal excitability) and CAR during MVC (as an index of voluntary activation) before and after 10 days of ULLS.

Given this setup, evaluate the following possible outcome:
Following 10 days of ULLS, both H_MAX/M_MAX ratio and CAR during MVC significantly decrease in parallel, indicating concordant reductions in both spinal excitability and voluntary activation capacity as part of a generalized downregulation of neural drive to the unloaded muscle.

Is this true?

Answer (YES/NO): NO